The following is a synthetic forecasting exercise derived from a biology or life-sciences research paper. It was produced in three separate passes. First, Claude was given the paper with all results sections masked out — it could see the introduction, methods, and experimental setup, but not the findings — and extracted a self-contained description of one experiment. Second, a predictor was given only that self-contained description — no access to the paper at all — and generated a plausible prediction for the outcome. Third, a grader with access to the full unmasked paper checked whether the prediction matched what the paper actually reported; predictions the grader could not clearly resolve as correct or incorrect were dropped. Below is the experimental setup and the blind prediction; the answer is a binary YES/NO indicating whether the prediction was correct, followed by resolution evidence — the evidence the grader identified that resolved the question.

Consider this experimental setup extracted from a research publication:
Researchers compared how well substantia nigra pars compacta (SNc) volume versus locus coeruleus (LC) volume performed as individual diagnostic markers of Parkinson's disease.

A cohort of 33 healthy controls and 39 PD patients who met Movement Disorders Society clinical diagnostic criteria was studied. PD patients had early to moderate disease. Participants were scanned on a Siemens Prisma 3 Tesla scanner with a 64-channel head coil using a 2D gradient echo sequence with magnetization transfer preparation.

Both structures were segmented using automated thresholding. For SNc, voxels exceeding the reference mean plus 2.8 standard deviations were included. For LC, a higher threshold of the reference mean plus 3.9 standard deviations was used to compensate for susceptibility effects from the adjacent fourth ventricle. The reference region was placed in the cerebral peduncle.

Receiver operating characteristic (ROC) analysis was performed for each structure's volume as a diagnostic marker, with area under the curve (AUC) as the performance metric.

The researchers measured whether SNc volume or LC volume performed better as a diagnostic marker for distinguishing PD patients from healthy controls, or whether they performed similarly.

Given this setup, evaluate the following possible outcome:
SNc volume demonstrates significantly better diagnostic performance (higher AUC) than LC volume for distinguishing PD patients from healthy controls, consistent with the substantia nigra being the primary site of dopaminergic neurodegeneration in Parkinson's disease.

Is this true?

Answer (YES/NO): NO